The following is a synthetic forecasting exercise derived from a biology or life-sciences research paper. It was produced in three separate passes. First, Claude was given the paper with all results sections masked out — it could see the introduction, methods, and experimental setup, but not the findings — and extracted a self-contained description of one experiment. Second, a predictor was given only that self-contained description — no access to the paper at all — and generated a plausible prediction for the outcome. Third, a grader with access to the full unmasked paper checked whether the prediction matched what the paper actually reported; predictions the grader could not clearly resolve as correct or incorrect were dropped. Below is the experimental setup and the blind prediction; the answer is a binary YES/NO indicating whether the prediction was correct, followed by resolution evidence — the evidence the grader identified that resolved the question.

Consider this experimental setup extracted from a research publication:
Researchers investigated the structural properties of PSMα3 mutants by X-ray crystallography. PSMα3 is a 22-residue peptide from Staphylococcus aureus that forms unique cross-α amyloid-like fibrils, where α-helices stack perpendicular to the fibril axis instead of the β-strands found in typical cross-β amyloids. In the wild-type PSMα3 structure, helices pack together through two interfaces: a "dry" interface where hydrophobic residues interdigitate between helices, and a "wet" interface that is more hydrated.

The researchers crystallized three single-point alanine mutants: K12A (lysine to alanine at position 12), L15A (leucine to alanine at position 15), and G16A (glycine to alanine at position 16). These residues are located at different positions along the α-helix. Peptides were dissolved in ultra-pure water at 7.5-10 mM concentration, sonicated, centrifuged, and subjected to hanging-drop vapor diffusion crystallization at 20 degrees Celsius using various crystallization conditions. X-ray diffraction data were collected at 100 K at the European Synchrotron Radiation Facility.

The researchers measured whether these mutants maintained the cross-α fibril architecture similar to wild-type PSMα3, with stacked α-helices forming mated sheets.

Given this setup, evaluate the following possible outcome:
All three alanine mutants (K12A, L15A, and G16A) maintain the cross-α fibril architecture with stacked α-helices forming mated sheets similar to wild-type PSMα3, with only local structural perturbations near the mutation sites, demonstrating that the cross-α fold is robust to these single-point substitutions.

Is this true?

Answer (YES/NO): NO